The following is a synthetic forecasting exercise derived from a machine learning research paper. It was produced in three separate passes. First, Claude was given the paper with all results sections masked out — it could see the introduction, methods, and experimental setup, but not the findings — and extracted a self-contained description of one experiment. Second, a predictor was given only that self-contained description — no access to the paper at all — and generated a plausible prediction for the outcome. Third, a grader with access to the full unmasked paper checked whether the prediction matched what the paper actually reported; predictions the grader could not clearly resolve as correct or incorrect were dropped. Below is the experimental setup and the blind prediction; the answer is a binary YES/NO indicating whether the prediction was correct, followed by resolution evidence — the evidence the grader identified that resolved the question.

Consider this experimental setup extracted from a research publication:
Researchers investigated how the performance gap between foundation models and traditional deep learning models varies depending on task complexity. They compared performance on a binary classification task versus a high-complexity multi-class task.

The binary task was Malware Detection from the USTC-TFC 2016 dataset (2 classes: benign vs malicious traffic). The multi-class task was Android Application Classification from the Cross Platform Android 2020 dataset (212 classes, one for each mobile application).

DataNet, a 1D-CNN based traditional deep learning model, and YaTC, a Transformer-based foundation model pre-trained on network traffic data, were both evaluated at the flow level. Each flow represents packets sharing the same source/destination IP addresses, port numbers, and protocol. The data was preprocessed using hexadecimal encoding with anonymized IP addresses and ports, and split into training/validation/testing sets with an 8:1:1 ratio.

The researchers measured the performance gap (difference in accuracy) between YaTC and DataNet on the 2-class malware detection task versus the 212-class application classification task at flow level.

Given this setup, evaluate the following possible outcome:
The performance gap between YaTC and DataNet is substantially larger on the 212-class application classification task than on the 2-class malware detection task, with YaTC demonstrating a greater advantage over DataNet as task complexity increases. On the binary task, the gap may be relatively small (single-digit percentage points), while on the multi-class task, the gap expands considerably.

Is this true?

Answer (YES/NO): NO